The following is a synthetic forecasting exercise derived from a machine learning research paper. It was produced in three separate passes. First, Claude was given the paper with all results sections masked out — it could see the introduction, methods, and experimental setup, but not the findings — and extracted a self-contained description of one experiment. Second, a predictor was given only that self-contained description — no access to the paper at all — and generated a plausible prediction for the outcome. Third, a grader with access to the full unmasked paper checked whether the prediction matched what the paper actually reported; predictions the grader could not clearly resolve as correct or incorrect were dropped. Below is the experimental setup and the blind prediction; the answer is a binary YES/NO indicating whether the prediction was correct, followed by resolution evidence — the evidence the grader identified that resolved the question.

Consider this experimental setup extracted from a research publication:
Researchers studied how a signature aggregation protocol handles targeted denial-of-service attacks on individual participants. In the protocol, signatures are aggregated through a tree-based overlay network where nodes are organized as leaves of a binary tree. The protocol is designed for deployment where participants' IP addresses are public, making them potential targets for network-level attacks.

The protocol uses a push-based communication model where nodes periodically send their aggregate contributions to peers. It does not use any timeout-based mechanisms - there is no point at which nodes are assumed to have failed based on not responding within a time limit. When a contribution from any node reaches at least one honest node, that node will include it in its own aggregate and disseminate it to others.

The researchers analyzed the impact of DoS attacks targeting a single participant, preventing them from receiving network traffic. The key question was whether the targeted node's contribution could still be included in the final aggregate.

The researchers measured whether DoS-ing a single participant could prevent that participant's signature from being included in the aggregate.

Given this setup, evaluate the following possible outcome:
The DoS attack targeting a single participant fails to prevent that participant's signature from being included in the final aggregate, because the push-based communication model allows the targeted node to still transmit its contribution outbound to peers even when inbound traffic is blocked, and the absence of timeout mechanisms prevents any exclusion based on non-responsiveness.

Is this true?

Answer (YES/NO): YES